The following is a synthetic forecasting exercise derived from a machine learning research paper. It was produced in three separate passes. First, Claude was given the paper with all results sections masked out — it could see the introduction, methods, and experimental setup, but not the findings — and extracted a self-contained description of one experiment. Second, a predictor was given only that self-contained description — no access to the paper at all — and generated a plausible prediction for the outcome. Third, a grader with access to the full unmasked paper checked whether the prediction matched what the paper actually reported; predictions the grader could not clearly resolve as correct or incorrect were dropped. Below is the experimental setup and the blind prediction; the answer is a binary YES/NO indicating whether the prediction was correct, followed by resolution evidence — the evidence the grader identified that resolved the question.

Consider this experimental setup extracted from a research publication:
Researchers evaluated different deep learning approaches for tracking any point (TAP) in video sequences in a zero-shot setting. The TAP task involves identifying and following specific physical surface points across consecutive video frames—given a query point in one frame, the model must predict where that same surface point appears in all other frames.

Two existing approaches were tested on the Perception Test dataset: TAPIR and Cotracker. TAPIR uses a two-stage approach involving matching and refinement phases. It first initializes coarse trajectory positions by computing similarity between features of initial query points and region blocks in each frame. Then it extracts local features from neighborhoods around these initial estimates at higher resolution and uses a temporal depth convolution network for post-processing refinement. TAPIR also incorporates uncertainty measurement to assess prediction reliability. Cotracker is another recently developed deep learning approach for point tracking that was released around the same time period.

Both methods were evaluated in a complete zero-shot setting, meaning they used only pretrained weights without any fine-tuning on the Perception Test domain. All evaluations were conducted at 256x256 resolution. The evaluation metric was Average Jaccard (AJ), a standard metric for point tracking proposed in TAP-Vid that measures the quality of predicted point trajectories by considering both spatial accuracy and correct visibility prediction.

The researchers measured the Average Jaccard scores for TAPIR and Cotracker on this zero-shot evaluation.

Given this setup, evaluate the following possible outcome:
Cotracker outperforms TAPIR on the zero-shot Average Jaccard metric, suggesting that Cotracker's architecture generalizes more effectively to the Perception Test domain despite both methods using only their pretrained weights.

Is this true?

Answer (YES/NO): NO